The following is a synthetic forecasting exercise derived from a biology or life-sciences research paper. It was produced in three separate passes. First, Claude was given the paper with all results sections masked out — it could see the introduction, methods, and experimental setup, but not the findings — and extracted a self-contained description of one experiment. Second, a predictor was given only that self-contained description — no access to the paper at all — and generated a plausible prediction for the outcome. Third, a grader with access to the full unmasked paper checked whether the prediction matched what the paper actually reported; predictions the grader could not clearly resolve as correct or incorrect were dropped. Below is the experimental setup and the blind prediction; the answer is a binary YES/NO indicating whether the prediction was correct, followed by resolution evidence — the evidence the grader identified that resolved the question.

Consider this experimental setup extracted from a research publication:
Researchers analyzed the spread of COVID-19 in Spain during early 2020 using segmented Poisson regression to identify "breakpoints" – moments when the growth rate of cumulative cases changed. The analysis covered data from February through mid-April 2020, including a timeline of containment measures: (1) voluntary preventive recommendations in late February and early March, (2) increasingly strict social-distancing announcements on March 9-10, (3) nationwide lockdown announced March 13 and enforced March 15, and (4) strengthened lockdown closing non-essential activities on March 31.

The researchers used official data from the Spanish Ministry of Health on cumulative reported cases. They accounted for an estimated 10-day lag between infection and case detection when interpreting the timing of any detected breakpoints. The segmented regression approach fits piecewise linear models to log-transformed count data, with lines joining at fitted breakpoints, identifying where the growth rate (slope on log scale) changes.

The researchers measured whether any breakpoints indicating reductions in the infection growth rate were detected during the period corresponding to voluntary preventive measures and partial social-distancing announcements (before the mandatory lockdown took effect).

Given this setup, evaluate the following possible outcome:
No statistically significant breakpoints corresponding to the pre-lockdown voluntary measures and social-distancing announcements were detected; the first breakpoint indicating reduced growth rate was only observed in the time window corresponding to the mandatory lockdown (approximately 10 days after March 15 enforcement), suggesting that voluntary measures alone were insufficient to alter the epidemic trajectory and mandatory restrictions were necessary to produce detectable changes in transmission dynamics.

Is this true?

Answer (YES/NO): NO